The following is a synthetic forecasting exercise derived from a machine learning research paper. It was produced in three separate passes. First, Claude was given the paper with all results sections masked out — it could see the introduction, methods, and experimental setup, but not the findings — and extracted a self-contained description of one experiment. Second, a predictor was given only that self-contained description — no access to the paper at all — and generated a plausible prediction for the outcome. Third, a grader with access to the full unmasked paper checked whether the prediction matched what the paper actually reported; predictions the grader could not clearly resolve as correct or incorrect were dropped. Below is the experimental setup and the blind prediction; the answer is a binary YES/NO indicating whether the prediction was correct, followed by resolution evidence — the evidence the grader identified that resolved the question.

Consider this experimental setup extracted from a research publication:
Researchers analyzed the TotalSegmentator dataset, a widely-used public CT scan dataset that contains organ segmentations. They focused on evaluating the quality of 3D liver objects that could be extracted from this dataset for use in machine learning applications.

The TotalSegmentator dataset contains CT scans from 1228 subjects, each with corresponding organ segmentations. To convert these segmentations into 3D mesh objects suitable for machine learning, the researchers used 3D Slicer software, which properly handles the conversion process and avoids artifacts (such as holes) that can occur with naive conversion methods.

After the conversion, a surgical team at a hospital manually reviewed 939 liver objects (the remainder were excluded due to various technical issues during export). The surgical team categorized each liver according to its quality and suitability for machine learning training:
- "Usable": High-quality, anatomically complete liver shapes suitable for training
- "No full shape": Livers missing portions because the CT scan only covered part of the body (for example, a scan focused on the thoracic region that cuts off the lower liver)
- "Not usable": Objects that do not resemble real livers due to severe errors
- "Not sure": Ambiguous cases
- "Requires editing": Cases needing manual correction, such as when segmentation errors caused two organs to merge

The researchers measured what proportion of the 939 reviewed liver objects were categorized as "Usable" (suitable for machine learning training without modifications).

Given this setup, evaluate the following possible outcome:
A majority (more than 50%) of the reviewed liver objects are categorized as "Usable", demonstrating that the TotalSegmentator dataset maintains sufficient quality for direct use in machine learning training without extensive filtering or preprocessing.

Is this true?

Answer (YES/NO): NO